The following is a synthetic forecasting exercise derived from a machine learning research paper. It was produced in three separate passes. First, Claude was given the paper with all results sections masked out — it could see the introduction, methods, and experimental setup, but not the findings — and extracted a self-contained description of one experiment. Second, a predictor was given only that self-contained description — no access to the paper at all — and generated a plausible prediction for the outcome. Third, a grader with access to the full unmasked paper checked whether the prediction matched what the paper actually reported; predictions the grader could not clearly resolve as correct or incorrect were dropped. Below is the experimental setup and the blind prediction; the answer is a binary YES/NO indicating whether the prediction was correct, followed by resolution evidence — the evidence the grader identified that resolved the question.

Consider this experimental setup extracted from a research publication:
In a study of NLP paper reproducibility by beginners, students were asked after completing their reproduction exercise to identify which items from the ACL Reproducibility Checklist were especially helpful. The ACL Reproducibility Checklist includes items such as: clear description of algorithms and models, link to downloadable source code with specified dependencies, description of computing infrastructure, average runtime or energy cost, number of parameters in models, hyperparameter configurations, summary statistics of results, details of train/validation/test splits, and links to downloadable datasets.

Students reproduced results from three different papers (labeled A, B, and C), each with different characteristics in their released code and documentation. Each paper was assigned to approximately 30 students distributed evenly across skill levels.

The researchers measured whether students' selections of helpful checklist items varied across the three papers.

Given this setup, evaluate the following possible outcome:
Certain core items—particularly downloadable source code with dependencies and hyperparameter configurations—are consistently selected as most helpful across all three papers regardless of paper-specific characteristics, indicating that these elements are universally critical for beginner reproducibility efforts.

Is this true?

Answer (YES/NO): NO